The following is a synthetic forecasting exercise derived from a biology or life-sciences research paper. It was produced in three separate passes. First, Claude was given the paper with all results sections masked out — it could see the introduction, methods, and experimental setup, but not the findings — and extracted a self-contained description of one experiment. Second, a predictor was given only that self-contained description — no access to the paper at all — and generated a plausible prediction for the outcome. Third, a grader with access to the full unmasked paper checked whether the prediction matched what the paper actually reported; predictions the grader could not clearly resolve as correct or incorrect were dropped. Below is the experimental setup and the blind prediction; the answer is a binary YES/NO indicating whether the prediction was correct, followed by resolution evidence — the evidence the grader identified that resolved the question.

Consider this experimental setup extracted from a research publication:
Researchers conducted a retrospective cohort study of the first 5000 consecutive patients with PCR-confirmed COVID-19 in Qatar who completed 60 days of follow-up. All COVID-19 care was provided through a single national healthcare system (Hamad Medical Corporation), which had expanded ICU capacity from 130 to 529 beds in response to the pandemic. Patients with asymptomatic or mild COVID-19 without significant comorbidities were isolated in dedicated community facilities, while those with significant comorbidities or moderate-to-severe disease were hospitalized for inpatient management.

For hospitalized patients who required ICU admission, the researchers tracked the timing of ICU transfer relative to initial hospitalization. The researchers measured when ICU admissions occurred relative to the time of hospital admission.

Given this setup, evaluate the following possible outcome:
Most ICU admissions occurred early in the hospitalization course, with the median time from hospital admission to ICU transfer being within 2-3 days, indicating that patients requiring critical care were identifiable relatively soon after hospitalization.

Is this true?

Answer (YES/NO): YES